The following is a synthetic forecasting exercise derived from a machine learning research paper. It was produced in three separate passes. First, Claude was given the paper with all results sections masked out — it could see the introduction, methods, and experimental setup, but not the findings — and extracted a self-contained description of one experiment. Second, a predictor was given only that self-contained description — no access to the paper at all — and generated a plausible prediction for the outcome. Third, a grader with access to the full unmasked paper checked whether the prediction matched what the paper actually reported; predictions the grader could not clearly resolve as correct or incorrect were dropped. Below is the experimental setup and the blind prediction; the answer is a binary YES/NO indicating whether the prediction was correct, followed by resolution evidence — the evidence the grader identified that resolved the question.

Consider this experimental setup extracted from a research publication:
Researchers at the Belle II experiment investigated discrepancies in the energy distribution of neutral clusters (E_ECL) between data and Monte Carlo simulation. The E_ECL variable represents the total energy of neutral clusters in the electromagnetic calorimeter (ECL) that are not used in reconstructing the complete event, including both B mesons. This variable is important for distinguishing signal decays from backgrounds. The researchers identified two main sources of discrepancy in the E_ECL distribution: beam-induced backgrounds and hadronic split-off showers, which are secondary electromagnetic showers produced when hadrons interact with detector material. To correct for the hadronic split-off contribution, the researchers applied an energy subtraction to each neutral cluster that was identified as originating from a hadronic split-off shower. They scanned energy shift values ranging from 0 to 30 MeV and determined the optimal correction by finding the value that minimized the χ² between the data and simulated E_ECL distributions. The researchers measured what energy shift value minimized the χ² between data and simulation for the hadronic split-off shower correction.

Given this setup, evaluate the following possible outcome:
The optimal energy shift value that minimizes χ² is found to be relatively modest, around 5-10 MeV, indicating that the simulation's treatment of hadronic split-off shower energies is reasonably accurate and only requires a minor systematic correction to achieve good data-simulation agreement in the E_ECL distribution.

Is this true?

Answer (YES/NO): NO